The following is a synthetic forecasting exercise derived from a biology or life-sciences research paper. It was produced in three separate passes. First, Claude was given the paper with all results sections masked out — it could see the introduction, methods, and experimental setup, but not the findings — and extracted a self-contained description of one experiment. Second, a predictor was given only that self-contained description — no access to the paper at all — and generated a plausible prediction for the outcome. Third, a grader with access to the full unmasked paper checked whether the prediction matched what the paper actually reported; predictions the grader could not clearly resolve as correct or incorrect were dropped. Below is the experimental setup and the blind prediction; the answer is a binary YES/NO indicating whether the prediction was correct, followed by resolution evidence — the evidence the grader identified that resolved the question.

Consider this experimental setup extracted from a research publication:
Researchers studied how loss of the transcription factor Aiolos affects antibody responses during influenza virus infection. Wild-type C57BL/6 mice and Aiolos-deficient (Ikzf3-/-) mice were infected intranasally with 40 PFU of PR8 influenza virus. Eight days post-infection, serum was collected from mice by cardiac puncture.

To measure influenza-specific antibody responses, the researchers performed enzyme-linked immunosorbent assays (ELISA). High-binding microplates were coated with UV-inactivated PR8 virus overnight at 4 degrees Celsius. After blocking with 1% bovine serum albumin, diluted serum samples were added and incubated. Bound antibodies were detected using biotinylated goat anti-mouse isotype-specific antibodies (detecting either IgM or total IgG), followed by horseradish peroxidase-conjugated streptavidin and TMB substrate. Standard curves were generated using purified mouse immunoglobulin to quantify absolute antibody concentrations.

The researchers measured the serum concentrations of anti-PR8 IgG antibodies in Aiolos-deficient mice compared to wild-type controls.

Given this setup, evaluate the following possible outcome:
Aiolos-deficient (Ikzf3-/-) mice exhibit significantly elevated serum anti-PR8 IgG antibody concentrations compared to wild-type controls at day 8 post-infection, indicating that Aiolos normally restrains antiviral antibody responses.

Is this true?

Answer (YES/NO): NO